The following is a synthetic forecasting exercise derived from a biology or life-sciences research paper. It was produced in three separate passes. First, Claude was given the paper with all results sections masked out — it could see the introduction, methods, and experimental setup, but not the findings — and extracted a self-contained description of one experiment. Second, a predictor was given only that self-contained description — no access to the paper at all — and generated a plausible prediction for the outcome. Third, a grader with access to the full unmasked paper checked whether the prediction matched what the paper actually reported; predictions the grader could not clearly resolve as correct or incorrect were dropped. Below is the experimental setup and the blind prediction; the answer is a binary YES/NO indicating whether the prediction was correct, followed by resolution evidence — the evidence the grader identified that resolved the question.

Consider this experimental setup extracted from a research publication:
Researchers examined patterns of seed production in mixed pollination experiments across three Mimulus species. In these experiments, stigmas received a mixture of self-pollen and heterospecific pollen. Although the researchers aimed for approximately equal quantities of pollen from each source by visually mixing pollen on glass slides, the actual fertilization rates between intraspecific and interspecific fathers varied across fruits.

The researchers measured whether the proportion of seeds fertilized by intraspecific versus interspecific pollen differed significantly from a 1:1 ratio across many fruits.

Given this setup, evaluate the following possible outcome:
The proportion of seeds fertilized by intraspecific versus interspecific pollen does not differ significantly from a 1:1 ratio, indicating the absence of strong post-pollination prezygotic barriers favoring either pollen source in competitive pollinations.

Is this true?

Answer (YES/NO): NO